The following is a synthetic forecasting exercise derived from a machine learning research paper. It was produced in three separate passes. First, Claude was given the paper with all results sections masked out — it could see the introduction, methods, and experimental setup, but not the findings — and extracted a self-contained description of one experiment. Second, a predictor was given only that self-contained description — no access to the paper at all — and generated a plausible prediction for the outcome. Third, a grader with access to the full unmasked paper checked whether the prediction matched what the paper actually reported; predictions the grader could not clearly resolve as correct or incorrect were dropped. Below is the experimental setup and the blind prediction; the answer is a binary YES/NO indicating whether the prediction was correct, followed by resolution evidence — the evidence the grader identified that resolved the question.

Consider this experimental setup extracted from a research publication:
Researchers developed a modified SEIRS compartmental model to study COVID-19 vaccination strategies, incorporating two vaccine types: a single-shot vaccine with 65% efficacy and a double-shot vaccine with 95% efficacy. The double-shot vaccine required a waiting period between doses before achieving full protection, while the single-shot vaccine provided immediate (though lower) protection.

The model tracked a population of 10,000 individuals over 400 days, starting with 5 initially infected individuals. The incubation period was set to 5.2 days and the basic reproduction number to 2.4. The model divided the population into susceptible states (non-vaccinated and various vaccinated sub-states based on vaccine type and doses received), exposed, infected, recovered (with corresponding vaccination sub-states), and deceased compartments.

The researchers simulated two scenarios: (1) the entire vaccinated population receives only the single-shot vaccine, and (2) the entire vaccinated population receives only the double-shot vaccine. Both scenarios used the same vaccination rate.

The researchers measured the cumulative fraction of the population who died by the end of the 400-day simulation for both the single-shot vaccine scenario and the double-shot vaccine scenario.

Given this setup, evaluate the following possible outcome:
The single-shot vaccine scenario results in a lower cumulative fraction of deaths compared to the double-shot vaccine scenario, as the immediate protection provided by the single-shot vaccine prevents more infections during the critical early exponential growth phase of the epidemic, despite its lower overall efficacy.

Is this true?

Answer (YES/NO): NO